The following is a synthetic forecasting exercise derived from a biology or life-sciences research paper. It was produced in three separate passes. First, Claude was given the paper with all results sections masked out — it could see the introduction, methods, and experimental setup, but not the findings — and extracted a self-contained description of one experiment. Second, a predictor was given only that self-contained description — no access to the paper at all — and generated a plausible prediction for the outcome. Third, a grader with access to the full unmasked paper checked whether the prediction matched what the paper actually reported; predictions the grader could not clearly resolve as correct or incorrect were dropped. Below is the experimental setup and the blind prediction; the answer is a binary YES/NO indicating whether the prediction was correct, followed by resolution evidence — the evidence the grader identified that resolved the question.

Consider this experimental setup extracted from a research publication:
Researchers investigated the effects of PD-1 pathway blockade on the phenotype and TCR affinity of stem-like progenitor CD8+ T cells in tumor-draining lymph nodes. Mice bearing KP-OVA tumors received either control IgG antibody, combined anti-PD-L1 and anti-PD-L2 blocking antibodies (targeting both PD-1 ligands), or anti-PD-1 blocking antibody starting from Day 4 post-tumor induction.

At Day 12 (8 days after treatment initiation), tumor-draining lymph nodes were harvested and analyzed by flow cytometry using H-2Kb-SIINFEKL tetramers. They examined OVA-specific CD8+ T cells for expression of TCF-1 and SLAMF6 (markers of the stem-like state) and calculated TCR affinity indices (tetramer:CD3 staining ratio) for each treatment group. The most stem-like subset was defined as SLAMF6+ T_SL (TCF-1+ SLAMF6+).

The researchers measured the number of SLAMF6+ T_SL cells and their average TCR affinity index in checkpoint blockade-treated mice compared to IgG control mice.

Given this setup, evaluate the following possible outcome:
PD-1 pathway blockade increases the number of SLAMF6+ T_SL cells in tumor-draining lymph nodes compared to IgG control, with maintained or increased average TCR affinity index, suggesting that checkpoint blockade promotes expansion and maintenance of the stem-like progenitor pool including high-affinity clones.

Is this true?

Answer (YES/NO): NO